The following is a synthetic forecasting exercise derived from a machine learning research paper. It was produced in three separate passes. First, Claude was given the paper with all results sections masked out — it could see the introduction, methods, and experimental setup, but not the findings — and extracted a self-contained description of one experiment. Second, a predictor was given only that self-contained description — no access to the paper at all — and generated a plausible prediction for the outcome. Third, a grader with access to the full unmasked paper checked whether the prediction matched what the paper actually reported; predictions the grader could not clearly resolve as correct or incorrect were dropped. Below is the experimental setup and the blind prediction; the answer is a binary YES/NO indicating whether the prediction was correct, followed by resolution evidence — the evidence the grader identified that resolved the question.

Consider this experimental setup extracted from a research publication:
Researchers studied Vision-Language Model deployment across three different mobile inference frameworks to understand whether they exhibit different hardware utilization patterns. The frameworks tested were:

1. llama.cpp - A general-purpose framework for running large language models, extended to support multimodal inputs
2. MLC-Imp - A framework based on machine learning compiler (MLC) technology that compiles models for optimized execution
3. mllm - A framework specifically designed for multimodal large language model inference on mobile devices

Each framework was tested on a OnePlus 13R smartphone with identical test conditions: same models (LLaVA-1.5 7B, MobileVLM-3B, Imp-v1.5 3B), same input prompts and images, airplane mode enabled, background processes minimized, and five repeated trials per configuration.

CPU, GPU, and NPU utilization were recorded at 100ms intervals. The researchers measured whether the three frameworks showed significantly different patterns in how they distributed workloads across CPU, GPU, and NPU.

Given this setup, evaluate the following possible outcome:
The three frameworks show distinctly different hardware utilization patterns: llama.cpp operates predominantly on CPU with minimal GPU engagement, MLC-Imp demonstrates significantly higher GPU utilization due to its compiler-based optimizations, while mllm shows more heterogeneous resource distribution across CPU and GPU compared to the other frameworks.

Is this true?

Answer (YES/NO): NO